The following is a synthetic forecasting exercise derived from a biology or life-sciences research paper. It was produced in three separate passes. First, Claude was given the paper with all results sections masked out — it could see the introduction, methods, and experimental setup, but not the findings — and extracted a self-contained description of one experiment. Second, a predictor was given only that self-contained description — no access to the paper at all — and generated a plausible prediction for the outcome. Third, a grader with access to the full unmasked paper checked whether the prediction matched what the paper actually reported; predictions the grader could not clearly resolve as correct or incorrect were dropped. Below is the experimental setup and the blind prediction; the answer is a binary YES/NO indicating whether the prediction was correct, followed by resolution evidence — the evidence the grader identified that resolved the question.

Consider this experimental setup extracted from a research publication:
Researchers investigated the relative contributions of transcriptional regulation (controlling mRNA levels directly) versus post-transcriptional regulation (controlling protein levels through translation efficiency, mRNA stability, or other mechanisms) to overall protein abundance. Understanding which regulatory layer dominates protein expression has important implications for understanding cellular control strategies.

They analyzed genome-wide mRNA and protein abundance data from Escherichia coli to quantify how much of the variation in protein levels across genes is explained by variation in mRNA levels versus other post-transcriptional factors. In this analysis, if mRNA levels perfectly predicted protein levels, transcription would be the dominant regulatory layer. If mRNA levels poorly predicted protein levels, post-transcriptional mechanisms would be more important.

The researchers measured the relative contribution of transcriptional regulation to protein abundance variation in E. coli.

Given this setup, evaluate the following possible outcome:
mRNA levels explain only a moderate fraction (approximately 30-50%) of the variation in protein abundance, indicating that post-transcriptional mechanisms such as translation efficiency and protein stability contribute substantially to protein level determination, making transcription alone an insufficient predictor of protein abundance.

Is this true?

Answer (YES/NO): NO